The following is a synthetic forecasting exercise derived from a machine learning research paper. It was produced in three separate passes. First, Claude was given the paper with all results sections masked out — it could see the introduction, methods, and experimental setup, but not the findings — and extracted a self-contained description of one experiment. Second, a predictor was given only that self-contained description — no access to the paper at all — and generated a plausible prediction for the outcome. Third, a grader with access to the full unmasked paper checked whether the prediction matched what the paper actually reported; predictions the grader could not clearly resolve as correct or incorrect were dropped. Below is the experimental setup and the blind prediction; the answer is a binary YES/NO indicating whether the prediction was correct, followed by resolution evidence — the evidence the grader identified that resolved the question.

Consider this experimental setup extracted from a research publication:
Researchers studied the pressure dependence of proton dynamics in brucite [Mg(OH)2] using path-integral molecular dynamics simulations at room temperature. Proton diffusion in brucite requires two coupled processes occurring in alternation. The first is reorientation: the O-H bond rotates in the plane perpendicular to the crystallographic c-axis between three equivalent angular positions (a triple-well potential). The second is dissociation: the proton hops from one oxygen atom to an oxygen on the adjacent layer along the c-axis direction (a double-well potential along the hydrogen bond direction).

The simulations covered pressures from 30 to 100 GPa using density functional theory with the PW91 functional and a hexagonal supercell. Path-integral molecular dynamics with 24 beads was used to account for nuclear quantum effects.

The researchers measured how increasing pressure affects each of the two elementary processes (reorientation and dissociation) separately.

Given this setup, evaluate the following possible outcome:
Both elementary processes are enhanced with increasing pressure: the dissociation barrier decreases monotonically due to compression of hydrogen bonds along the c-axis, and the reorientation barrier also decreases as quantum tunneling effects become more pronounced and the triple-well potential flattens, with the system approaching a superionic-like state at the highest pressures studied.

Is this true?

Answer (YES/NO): NO